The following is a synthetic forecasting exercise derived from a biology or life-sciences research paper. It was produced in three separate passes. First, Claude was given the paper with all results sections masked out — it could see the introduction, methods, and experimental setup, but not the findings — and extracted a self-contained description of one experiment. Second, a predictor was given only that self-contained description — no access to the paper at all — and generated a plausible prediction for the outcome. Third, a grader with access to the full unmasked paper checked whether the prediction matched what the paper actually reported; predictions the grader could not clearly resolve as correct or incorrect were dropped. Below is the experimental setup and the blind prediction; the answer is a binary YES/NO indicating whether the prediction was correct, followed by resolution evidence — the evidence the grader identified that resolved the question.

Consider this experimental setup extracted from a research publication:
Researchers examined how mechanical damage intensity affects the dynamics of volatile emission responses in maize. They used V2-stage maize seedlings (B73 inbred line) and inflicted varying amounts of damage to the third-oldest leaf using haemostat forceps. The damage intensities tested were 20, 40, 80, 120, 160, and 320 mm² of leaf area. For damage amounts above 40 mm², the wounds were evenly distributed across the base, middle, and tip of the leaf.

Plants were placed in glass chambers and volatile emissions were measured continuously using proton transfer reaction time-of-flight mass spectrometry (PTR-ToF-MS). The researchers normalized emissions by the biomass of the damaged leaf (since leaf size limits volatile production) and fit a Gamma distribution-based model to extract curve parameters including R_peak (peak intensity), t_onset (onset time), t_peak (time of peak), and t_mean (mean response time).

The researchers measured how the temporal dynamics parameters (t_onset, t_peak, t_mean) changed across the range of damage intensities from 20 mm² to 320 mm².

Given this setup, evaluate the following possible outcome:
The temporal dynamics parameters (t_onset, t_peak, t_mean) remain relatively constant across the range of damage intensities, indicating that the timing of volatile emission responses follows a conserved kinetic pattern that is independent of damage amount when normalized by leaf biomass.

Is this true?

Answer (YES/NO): YES